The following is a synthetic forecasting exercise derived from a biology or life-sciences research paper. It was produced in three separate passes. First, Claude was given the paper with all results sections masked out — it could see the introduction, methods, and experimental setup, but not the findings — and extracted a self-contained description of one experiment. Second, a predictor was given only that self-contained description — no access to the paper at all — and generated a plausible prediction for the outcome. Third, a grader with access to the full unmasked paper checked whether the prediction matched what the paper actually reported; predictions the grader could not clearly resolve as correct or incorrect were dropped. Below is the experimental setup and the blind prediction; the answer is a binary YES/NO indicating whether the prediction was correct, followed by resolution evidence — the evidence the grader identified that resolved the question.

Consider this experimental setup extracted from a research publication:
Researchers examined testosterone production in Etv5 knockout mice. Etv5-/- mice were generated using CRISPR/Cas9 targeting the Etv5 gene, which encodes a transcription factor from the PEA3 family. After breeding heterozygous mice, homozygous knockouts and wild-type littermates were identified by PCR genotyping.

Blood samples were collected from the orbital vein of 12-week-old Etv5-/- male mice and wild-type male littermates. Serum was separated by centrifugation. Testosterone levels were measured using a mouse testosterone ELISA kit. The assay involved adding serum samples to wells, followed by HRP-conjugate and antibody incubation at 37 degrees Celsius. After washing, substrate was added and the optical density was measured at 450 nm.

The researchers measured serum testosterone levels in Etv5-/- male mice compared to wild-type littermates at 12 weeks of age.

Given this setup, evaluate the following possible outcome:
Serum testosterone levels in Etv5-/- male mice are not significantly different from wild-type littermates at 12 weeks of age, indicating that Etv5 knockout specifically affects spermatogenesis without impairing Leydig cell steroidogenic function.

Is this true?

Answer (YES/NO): NO